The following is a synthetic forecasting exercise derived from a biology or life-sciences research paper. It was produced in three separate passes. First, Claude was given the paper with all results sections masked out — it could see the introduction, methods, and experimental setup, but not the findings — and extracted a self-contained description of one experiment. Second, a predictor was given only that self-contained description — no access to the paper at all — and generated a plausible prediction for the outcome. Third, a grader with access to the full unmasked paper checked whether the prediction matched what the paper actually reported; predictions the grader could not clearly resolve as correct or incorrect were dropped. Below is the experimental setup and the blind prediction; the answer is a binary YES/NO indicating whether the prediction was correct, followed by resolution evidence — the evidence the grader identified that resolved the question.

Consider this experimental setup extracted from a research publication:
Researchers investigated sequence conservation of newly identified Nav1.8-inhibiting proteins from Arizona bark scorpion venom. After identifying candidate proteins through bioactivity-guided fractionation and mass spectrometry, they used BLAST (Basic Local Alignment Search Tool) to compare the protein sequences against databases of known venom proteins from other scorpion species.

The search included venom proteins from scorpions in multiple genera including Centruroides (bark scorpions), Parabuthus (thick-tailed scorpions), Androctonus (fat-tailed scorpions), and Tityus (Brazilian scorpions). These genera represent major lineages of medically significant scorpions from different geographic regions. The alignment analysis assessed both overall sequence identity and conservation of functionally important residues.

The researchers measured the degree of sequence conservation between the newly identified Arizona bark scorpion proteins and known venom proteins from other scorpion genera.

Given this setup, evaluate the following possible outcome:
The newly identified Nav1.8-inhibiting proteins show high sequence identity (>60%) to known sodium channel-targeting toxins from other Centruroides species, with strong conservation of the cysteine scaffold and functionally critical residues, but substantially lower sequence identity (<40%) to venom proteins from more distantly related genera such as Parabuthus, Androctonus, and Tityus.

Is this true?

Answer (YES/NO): NO